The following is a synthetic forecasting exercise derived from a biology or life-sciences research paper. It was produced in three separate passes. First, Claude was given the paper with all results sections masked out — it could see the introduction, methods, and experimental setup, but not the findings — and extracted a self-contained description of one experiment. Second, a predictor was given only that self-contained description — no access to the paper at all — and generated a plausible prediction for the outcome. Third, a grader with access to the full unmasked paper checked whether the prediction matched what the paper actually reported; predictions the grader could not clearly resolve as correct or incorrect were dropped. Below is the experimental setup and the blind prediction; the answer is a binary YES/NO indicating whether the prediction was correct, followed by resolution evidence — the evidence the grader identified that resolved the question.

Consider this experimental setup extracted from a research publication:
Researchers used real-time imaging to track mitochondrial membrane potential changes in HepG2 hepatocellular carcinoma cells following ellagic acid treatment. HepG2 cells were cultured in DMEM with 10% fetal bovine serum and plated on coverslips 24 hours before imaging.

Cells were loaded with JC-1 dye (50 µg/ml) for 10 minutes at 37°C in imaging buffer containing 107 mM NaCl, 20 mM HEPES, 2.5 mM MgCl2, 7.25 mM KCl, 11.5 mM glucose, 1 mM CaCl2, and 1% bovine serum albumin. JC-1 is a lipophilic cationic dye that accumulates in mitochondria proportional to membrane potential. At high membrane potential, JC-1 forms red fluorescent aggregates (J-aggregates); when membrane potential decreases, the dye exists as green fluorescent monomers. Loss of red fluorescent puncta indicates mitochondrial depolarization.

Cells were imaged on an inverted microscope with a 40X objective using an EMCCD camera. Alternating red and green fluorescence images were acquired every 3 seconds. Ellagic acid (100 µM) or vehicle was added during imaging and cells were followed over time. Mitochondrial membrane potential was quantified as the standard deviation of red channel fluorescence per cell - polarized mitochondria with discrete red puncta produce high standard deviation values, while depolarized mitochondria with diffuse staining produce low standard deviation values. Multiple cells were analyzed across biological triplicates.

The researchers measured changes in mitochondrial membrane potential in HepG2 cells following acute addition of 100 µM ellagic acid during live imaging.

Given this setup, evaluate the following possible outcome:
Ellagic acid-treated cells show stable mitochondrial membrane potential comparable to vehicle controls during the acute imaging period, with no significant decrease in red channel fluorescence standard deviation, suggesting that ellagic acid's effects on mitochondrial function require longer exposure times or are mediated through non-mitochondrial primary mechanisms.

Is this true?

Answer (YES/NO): NO